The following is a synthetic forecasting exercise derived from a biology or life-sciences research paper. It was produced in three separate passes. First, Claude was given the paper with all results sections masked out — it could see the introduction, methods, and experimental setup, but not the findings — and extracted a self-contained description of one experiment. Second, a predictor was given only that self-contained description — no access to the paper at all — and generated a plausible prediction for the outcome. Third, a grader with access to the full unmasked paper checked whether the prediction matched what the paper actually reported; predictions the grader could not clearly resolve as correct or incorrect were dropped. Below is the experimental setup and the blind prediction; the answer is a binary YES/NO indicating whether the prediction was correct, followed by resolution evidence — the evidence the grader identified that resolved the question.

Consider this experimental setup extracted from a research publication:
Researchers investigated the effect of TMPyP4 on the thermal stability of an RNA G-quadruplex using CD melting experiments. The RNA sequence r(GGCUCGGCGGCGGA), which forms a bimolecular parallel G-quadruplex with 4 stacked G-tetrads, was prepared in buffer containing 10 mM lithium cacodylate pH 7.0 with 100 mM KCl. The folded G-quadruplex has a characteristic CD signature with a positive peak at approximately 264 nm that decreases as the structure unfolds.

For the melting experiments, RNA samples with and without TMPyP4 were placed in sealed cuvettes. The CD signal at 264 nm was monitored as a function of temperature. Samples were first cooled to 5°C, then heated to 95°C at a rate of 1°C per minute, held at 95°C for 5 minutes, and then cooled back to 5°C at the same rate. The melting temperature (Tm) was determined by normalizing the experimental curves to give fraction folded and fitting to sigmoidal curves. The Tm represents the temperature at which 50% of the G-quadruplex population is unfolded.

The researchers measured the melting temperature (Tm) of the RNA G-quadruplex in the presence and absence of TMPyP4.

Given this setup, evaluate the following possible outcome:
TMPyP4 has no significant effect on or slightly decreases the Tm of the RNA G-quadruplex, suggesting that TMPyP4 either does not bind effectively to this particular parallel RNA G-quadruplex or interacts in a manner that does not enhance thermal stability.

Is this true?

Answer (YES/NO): NO